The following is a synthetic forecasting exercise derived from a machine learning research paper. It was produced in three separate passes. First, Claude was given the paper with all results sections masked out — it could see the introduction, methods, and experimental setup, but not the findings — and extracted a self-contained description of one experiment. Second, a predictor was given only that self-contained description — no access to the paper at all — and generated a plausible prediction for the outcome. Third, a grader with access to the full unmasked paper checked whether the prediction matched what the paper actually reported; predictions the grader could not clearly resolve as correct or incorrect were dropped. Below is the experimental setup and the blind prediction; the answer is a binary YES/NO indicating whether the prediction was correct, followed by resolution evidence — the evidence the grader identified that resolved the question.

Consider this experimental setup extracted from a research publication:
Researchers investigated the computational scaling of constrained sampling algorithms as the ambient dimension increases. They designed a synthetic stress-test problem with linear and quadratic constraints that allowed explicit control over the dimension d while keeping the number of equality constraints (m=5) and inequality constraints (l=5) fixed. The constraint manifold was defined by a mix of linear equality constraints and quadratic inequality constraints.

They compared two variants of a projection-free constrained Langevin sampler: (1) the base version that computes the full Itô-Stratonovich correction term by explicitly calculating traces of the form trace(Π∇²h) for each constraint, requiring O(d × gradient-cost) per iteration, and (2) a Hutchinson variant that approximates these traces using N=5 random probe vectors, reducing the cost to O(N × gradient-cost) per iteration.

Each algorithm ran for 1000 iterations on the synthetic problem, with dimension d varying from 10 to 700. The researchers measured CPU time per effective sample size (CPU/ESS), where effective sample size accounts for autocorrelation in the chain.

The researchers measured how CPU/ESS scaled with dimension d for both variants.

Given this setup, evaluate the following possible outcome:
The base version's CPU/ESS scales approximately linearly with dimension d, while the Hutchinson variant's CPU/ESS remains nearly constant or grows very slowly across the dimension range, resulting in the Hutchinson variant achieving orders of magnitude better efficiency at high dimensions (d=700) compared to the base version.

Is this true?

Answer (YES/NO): NO